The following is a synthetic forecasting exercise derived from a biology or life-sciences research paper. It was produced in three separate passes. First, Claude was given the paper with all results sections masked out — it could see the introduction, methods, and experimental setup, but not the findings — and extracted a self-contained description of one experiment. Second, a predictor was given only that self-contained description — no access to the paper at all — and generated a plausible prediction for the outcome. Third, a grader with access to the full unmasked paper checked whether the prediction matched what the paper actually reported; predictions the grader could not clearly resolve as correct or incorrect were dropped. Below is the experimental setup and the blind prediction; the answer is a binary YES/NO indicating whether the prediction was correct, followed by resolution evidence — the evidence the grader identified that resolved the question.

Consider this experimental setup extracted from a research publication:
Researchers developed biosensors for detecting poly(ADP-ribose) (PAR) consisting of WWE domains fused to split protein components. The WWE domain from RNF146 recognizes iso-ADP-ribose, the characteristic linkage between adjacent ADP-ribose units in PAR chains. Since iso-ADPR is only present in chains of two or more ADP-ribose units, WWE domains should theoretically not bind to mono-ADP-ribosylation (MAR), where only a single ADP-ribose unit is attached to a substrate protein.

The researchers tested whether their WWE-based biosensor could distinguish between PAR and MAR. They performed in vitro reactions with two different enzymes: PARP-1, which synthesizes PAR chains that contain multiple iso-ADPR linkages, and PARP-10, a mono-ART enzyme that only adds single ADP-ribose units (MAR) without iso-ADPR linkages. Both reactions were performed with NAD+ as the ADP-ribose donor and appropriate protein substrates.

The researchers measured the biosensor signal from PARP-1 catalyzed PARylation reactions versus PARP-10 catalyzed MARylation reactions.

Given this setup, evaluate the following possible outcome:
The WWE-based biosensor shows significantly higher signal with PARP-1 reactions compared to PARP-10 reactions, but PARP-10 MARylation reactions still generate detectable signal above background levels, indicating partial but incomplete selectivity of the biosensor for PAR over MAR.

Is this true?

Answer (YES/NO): NO